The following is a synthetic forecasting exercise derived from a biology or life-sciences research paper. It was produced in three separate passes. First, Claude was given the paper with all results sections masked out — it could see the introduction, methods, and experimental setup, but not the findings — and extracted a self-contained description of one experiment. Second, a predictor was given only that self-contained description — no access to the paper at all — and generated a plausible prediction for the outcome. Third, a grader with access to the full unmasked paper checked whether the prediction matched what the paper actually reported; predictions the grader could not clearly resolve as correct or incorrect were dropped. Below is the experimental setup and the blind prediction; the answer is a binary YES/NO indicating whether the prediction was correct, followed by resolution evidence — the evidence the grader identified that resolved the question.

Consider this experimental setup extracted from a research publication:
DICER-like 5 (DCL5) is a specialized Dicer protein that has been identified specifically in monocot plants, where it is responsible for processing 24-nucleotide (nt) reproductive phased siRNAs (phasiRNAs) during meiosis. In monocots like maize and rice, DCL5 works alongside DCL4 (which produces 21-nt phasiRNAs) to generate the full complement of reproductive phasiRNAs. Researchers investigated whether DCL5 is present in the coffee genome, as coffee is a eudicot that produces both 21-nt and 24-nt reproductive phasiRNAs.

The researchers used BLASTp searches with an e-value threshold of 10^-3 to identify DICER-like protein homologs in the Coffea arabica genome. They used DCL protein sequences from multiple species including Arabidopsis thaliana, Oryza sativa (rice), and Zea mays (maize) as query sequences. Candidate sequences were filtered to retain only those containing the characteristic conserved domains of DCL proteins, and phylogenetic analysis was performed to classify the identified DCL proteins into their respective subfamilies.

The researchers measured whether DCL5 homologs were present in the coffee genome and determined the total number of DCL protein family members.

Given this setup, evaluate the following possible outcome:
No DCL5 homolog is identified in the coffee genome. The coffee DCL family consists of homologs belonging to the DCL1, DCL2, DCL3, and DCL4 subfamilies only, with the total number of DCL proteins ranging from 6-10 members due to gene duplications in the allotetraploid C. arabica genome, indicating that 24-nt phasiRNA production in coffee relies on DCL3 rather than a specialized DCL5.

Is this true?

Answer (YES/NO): NO